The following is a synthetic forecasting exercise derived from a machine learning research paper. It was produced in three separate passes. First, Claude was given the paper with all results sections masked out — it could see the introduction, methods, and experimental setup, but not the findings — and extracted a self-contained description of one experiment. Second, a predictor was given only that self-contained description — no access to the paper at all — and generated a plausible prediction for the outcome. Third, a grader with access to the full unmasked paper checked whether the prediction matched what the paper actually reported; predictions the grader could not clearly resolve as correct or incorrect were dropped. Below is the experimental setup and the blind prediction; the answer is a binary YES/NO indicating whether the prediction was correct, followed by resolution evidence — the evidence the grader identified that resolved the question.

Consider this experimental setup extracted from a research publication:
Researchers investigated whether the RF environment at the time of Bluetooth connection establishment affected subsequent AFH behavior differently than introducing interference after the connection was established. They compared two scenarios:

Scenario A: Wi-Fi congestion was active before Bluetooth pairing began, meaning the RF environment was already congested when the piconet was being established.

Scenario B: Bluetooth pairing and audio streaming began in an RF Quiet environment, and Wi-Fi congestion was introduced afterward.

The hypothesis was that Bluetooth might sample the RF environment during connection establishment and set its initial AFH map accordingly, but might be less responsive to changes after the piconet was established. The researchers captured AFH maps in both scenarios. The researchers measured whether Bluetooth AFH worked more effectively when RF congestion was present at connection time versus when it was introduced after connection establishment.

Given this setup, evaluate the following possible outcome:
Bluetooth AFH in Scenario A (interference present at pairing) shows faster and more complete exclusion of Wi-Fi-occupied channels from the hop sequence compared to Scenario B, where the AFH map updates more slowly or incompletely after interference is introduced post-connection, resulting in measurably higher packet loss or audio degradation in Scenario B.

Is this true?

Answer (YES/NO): NO